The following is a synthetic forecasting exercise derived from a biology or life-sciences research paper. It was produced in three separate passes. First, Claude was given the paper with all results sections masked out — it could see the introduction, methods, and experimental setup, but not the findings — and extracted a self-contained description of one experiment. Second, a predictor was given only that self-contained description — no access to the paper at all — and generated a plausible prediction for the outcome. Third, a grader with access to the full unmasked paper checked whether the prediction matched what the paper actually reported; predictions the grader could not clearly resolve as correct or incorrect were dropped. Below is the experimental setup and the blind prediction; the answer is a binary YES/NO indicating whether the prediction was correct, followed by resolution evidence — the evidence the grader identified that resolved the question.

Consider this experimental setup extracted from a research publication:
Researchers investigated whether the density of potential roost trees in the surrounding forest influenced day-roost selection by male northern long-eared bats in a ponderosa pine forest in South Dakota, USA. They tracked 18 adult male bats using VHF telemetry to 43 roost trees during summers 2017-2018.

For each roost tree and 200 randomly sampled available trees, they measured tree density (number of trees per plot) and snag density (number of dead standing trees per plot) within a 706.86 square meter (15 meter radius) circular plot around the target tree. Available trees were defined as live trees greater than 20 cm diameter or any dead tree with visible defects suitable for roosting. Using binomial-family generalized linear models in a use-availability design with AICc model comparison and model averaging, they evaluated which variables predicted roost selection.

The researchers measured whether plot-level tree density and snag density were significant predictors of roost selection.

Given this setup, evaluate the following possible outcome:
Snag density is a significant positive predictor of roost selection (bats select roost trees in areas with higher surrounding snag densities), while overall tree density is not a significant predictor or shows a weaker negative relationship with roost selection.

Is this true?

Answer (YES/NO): NO